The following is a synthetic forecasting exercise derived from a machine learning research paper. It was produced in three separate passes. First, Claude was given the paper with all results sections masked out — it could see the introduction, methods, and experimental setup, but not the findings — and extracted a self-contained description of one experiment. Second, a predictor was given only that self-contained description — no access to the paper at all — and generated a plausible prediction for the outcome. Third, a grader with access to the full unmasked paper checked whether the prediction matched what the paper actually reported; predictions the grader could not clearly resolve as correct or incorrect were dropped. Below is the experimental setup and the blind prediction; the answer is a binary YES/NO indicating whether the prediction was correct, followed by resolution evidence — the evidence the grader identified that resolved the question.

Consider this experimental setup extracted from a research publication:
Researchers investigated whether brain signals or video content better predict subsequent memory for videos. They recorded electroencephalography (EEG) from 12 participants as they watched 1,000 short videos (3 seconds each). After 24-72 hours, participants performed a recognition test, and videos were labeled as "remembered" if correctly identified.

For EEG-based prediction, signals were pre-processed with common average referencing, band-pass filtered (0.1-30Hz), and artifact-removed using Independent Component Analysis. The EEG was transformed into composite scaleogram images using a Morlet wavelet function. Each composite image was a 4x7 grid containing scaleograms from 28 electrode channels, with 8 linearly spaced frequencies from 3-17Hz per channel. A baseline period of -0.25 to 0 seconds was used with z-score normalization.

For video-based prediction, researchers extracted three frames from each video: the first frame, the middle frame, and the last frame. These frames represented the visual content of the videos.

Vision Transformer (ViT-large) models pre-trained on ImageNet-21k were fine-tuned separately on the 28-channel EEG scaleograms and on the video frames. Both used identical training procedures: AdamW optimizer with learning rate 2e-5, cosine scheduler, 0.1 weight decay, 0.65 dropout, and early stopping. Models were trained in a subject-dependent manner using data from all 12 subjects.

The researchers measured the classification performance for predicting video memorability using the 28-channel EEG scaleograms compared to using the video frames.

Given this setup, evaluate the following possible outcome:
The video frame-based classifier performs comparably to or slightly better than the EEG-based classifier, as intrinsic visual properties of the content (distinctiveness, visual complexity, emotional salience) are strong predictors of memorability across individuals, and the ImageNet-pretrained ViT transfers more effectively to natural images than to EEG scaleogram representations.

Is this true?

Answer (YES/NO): NO